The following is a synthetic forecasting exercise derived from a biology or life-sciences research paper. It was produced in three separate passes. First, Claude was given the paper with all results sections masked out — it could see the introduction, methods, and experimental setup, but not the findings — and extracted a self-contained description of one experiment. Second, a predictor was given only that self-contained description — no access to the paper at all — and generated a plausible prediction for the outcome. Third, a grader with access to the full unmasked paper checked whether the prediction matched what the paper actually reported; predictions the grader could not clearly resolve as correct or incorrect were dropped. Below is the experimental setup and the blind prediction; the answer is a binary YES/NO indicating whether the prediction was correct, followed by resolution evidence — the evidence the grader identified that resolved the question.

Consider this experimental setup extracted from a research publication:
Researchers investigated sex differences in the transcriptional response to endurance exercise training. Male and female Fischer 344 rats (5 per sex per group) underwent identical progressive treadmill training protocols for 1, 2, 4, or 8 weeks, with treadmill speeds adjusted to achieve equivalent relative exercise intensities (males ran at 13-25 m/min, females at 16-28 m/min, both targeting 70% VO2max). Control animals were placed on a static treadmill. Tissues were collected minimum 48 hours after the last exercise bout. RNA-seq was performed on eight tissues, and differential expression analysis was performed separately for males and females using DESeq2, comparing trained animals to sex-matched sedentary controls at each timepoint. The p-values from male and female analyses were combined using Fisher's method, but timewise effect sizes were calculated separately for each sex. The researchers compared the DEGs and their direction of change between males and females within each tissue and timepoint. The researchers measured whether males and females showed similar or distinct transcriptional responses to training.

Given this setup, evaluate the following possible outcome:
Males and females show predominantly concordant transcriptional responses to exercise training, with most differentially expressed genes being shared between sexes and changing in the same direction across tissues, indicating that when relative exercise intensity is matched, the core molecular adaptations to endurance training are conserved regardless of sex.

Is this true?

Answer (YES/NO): YES